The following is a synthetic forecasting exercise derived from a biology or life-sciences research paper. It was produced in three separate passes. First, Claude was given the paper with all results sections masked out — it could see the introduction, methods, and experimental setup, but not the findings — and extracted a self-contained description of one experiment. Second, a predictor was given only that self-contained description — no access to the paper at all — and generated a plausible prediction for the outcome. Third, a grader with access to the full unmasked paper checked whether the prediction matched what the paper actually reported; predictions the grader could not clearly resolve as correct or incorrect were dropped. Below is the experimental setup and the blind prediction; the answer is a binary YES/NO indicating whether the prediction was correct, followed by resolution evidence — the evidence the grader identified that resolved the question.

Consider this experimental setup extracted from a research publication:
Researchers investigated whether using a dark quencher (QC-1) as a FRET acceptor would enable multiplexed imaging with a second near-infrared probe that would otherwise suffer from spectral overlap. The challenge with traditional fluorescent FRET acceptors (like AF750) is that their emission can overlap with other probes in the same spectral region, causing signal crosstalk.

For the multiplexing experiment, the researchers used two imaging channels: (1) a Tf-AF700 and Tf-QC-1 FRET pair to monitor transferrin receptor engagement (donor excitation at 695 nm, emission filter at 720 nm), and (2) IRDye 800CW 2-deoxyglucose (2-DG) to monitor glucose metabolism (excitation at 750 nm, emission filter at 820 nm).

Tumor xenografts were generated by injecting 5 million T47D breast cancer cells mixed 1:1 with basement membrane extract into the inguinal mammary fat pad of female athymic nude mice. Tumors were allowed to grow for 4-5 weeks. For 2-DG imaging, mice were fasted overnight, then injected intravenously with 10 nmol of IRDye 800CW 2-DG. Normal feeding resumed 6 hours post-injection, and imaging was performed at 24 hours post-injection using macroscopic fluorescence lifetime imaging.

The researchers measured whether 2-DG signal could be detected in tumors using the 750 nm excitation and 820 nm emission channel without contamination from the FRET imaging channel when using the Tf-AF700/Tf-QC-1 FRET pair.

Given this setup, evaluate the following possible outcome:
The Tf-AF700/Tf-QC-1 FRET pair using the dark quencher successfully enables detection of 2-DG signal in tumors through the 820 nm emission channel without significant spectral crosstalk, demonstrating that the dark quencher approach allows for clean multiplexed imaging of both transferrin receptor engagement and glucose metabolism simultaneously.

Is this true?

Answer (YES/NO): YES